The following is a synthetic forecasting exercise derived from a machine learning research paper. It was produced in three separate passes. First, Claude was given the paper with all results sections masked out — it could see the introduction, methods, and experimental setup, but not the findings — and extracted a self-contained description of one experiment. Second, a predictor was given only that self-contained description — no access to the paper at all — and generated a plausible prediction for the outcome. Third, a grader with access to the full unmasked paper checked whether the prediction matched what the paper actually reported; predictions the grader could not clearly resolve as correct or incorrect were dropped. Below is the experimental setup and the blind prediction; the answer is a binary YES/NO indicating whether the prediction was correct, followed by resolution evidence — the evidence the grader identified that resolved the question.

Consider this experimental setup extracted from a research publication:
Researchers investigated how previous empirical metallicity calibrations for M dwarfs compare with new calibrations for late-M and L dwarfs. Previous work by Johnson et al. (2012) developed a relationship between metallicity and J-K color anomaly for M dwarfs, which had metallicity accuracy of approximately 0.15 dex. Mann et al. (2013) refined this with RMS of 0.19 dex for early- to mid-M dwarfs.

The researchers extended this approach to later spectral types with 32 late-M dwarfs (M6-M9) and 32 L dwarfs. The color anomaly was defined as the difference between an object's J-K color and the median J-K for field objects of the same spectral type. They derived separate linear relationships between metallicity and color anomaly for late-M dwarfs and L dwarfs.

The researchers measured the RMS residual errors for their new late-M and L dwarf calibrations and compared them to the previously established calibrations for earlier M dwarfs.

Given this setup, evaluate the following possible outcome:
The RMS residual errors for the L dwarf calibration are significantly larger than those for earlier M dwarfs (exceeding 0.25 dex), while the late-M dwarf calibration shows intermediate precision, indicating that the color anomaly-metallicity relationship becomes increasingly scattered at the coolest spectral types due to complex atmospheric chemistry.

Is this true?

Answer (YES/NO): YES